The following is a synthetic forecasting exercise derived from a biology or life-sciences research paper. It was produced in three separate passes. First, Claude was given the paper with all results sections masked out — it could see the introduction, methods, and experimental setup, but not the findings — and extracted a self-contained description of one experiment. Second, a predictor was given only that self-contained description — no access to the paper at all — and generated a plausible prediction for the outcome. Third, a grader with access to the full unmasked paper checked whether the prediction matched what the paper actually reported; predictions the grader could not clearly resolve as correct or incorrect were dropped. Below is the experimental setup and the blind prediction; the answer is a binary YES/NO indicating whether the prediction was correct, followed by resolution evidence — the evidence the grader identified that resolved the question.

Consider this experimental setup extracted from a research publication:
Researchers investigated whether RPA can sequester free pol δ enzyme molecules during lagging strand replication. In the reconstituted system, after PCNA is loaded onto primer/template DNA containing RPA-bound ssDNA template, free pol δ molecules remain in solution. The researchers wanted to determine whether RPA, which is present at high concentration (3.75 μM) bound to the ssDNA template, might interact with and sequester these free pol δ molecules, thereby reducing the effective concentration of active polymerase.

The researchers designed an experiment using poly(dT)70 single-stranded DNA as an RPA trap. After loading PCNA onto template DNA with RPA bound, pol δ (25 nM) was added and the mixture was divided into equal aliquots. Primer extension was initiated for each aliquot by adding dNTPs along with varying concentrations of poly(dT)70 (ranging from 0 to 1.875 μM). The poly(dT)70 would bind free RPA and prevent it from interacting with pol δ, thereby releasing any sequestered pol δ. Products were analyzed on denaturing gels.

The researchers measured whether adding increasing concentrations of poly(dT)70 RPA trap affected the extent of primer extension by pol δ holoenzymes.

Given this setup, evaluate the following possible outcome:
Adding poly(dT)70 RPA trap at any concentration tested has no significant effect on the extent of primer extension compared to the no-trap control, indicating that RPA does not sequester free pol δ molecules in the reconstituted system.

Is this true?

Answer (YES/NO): NO